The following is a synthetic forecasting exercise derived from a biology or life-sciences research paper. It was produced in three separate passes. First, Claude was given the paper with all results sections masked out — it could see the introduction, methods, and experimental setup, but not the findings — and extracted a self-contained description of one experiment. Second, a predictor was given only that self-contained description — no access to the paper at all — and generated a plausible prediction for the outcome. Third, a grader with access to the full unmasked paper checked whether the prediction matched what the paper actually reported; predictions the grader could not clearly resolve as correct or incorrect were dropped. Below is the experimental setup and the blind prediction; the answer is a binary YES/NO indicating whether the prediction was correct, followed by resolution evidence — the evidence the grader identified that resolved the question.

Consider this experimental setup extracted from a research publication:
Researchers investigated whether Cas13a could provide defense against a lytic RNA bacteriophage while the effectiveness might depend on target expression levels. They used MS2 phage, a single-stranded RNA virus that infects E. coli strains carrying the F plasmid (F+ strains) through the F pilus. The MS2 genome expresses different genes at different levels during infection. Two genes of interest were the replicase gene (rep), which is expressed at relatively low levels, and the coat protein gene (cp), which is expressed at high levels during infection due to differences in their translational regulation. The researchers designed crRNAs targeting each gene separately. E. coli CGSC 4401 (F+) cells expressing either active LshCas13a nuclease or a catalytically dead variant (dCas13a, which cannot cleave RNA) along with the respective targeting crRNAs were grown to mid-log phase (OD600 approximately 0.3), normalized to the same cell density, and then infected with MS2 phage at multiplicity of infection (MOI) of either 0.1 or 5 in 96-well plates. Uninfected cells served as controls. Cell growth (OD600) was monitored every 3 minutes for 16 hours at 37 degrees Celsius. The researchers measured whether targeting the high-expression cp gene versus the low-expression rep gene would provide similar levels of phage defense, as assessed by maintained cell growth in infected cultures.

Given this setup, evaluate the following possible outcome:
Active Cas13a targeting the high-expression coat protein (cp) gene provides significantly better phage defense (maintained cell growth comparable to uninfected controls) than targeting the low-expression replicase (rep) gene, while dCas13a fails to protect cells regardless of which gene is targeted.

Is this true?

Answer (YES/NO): NO